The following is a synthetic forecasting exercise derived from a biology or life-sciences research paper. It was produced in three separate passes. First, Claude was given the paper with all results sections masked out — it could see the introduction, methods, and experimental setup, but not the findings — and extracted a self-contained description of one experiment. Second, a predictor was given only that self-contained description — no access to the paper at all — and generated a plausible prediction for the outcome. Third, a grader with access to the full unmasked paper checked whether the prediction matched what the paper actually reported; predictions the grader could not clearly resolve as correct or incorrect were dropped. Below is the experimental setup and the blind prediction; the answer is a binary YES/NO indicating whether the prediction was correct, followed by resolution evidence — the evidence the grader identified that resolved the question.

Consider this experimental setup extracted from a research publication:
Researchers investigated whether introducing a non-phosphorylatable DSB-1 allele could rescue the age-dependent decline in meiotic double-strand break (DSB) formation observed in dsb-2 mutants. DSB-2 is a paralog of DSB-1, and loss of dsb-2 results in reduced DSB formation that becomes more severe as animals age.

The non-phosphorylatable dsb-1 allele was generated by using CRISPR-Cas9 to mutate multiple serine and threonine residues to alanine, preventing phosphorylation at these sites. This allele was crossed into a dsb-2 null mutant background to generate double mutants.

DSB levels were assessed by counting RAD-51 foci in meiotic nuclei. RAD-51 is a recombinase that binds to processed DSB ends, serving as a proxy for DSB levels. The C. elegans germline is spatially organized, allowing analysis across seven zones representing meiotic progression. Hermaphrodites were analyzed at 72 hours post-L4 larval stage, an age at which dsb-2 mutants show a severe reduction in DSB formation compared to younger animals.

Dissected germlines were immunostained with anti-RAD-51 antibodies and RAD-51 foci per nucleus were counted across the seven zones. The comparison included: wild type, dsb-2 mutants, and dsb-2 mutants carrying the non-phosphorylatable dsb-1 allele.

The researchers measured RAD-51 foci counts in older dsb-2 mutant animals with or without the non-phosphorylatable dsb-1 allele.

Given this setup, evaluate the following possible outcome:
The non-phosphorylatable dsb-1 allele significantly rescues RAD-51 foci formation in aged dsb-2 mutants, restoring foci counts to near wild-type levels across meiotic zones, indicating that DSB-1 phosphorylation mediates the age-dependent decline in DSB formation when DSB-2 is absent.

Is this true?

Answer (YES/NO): YES